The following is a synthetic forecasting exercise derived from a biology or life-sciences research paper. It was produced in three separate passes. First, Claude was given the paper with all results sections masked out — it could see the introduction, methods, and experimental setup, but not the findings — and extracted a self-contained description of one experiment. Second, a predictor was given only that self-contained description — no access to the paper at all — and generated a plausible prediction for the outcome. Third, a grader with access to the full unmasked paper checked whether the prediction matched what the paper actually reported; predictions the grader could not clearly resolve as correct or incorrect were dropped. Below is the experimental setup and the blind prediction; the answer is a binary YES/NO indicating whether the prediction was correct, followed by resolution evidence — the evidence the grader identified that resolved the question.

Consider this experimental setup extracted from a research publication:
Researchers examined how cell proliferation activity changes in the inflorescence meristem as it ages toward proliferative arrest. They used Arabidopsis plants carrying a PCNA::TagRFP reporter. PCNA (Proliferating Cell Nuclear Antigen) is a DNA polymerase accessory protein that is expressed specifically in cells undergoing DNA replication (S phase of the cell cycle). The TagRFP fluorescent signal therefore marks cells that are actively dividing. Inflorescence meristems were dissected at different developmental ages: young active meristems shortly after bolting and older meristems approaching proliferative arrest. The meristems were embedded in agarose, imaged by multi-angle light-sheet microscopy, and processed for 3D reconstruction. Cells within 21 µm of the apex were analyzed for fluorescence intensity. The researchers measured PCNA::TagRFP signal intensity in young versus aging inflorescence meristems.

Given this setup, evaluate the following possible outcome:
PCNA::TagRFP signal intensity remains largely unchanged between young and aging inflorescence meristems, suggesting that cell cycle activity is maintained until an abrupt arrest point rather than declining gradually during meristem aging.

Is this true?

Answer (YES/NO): NO